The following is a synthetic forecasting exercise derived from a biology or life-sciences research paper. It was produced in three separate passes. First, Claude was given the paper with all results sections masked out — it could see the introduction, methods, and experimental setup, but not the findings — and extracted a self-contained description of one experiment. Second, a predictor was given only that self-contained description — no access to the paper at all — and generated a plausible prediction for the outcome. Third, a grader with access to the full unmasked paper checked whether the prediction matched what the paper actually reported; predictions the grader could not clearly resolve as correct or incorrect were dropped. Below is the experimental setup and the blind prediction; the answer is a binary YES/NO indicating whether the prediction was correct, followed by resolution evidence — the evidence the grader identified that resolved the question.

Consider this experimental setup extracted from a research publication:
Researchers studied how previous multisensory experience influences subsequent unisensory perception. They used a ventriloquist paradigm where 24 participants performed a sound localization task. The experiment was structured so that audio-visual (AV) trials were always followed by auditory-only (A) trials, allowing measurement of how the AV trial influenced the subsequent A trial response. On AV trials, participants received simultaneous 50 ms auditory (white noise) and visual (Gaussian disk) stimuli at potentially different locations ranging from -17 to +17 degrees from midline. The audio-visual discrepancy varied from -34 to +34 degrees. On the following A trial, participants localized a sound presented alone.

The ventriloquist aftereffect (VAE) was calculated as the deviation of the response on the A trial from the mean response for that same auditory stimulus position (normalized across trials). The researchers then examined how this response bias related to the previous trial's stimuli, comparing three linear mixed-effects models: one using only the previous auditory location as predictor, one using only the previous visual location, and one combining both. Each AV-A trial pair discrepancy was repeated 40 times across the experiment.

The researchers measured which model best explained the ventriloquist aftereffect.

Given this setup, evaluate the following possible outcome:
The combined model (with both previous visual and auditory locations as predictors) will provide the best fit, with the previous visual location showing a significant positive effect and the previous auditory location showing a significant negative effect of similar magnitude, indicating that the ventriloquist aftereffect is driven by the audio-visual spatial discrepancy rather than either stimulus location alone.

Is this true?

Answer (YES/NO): NO